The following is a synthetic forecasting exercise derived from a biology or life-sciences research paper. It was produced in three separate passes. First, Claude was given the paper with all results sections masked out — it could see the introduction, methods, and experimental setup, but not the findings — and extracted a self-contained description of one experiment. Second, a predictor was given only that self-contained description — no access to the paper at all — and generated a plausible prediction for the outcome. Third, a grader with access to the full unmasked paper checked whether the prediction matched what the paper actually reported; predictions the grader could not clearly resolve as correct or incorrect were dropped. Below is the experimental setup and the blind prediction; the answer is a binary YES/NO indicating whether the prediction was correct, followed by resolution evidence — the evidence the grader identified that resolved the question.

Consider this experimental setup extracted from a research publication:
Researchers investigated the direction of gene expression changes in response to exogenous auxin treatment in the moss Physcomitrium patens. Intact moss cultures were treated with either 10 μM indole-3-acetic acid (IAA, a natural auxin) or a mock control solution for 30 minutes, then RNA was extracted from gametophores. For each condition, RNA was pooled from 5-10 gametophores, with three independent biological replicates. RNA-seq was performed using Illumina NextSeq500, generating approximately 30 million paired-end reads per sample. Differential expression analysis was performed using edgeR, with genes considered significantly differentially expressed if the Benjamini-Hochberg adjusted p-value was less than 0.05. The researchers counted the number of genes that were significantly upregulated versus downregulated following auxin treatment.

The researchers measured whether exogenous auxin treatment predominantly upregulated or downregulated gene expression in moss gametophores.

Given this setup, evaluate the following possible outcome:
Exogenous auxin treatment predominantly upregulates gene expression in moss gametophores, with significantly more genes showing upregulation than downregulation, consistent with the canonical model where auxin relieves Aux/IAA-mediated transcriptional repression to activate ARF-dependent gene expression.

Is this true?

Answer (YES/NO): YES